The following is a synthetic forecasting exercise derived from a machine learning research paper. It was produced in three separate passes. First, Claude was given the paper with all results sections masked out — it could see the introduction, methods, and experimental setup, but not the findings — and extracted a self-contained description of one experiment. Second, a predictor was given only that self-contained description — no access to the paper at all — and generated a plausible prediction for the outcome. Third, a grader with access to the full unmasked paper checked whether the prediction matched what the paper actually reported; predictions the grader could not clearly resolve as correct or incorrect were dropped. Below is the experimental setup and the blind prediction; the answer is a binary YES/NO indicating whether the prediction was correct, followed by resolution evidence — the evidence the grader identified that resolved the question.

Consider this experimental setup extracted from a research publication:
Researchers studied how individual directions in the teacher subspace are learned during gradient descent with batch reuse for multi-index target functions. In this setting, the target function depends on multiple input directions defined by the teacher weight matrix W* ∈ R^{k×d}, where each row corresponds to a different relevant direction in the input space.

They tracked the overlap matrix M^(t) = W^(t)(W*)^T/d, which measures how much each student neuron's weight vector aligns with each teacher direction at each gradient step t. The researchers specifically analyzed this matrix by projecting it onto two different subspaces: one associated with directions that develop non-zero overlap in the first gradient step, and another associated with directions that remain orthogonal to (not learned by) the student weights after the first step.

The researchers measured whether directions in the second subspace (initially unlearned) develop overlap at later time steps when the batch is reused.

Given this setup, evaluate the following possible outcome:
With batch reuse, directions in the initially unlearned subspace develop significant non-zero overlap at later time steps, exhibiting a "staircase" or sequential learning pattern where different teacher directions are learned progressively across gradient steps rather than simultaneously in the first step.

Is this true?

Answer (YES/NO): YES